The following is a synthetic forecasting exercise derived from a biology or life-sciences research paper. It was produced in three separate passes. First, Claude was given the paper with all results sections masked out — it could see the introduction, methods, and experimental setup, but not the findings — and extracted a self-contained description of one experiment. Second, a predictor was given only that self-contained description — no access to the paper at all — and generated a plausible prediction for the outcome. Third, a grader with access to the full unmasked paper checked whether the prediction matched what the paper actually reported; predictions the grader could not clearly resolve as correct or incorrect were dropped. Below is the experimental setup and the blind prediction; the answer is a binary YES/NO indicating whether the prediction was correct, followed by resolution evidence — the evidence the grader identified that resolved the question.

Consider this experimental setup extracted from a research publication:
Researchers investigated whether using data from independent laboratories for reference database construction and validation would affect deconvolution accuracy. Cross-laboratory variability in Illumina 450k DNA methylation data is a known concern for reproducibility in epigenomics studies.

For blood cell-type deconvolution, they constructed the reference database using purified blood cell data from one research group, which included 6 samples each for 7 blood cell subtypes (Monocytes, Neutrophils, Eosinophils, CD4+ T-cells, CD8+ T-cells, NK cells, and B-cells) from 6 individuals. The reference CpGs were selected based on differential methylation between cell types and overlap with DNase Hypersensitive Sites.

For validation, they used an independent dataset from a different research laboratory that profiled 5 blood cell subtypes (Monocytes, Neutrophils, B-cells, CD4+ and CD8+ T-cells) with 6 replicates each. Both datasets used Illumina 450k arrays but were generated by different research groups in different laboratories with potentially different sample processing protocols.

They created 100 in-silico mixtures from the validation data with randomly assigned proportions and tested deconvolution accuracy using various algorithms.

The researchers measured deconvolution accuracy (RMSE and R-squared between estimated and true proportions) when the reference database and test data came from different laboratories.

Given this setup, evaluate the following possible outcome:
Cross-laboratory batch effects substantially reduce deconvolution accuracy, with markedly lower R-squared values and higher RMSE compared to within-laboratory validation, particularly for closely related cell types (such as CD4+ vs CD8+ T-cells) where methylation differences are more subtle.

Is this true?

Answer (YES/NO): NO